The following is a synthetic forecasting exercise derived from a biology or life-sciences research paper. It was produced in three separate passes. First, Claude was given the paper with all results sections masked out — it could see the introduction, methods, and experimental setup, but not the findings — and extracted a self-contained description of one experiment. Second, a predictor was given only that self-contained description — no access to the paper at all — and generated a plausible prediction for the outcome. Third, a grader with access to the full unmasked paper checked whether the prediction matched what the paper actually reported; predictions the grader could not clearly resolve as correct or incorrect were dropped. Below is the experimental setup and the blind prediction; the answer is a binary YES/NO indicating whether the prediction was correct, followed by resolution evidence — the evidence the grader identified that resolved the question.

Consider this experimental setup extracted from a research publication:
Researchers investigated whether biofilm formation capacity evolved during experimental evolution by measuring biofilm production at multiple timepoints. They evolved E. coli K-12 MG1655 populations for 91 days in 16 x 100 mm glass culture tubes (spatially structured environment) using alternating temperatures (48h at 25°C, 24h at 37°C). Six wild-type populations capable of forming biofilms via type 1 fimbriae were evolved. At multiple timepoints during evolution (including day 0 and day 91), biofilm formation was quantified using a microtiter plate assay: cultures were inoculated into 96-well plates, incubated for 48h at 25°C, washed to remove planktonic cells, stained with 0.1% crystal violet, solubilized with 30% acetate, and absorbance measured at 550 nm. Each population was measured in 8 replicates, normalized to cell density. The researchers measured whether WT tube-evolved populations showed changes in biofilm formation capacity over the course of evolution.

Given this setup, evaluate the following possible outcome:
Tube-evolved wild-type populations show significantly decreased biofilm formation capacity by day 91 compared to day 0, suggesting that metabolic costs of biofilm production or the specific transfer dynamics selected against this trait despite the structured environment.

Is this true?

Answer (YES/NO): NO